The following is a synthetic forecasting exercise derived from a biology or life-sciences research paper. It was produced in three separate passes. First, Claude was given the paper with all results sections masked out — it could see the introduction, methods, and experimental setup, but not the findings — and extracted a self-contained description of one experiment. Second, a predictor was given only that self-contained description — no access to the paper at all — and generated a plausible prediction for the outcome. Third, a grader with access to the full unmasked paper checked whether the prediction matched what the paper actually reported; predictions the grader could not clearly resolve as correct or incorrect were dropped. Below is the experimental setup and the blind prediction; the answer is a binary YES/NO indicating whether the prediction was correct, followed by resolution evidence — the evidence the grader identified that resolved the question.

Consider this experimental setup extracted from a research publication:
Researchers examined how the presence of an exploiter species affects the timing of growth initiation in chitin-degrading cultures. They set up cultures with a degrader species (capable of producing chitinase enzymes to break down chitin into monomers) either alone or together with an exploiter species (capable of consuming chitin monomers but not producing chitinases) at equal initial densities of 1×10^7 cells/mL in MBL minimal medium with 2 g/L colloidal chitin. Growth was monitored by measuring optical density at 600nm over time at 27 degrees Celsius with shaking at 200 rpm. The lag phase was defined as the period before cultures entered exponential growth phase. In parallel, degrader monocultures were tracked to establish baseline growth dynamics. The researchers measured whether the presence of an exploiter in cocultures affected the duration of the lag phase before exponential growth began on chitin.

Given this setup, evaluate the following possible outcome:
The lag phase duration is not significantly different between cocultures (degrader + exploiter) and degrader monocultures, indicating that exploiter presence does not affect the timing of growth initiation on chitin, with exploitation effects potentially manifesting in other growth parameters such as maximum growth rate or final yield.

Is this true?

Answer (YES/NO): NO